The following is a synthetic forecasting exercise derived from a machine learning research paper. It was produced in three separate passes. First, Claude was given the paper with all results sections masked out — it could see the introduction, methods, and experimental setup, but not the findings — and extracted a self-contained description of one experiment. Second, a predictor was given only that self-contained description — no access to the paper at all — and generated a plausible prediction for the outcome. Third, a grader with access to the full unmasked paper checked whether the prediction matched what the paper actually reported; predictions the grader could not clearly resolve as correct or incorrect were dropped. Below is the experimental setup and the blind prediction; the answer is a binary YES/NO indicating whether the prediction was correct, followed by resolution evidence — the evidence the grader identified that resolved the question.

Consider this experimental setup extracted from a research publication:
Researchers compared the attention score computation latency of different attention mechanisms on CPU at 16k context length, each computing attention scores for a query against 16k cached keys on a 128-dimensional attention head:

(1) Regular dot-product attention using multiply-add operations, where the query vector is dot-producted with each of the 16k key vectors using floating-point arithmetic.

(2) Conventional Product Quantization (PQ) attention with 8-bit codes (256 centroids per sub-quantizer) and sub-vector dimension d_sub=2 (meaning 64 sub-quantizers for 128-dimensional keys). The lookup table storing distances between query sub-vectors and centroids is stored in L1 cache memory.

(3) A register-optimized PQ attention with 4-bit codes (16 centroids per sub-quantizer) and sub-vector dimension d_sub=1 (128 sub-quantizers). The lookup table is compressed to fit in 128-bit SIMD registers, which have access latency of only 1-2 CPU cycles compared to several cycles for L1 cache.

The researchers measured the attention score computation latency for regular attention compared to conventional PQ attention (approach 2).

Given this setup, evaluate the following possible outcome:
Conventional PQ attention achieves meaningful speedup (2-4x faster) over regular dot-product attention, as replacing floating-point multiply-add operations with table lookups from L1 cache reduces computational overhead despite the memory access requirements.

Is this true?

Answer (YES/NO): NO